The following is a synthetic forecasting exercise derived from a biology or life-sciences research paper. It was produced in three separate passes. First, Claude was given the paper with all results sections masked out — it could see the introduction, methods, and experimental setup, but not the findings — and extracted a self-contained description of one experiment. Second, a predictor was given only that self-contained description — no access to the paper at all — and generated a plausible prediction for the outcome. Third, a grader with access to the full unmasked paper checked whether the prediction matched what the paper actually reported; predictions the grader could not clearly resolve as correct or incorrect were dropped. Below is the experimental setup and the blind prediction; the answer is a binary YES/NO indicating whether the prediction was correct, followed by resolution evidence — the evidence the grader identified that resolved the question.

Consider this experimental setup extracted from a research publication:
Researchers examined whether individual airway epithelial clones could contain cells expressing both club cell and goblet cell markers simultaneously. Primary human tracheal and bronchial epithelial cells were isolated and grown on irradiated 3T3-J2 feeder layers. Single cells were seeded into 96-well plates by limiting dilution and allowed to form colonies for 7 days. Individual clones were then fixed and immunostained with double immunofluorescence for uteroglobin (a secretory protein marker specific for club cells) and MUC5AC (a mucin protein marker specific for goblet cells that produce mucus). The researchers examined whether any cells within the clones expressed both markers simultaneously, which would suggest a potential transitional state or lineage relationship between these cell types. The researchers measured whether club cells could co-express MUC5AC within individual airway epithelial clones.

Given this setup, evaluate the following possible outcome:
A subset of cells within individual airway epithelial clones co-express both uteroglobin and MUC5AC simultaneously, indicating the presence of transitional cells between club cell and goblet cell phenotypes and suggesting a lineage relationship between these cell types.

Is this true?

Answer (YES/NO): YES